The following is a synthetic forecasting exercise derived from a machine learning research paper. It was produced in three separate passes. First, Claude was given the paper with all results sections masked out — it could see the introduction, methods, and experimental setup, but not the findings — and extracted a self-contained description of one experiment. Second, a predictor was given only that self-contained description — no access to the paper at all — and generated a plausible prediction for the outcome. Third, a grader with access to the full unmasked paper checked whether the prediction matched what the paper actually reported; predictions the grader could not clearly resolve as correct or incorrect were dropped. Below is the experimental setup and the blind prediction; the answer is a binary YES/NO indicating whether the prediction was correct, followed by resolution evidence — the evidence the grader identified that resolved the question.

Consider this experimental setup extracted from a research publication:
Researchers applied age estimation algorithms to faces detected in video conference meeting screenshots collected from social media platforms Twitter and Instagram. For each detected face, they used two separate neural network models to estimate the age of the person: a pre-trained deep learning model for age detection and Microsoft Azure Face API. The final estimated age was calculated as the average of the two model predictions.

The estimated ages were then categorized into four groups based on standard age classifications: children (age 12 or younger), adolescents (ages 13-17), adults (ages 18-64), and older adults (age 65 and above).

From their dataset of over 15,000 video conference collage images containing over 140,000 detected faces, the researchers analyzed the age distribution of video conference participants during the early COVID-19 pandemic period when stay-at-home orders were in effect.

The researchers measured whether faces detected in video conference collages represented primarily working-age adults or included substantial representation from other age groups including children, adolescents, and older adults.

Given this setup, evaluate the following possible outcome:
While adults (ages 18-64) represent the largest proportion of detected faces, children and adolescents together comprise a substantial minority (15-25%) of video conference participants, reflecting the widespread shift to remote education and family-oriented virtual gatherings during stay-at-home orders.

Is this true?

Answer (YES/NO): NO